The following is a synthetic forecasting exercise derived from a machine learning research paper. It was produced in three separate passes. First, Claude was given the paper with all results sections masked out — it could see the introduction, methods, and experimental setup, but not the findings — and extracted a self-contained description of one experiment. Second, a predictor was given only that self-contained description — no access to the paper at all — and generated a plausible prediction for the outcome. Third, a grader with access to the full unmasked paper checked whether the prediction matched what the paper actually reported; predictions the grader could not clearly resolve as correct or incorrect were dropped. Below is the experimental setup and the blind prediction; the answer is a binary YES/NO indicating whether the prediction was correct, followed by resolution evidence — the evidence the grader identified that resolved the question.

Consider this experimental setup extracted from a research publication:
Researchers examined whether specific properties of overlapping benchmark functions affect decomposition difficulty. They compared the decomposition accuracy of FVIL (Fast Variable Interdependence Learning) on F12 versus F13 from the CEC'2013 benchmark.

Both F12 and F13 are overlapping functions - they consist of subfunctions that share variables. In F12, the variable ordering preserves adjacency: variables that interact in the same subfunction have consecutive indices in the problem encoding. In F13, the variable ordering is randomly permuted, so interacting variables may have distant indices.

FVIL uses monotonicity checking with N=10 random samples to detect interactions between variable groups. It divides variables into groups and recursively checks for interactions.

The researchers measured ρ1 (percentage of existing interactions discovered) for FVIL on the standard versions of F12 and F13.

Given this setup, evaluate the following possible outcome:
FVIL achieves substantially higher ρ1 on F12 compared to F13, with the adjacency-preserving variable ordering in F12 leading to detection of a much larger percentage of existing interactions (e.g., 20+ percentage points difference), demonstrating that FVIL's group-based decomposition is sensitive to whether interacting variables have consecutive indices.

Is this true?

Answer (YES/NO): NO